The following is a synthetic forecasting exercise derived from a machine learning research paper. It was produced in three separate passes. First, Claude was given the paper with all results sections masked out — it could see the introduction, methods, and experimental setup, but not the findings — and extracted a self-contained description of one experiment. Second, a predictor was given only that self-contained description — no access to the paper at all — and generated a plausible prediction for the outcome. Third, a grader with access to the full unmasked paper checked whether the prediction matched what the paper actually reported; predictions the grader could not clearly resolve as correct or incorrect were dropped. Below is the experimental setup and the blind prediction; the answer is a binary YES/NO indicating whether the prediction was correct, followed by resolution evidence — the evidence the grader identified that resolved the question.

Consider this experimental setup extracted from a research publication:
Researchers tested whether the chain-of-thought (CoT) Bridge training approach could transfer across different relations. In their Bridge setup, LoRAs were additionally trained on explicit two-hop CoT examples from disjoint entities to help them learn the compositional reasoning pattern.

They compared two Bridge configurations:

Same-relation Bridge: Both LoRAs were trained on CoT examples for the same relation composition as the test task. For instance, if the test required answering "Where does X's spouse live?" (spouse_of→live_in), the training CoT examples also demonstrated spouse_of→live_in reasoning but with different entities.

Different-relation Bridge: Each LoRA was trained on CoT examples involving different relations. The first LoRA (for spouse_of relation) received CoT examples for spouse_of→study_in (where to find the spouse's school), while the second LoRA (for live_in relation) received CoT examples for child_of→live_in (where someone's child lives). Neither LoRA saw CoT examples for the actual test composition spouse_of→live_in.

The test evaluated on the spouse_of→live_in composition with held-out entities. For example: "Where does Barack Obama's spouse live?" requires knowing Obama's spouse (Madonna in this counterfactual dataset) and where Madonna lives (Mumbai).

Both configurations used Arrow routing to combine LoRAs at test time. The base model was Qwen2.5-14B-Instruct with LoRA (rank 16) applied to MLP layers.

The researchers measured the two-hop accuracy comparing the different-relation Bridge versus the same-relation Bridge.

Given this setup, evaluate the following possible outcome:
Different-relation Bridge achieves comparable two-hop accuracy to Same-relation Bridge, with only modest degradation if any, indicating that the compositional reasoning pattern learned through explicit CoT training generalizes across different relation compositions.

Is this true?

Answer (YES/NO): YES